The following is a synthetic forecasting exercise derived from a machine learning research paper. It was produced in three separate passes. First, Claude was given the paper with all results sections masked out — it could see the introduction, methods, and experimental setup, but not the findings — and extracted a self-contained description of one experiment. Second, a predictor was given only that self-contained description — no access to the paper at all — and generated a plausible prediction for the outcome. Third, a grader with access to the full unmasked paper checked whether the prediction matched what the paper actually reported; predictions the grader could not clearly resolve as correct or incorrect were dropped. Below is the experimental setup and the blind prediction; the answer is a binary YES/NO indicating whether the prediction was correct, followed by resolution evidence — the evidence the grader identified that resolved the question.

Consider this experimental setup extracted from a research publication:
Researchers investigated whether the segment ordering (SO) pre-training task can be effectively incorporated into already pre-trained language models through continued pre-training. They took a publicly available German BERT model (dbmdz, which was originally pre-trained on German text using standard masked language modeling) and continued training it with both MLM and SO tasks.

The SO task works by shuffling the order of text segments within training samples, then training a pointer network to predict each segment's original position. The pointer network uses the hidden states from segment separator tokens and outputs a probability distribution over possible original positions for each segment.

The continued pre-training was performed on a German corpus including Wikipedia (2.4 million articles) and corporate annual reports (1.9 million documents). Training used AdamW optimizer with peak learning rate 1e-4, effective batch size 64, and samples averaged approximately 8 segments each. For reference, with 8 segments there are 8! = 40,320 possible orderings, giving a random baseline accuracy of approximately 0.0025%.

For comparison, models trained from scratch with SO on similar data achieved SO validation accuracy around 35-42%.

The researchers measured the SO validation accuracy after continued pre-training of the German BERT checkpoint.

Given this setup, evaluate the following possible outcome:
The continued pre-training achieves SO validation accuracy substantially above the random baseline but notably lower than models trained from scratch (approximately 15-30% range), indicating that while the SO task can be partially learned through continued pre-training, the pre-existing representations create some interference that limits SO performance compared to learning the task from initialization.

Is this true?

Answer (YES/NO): NO